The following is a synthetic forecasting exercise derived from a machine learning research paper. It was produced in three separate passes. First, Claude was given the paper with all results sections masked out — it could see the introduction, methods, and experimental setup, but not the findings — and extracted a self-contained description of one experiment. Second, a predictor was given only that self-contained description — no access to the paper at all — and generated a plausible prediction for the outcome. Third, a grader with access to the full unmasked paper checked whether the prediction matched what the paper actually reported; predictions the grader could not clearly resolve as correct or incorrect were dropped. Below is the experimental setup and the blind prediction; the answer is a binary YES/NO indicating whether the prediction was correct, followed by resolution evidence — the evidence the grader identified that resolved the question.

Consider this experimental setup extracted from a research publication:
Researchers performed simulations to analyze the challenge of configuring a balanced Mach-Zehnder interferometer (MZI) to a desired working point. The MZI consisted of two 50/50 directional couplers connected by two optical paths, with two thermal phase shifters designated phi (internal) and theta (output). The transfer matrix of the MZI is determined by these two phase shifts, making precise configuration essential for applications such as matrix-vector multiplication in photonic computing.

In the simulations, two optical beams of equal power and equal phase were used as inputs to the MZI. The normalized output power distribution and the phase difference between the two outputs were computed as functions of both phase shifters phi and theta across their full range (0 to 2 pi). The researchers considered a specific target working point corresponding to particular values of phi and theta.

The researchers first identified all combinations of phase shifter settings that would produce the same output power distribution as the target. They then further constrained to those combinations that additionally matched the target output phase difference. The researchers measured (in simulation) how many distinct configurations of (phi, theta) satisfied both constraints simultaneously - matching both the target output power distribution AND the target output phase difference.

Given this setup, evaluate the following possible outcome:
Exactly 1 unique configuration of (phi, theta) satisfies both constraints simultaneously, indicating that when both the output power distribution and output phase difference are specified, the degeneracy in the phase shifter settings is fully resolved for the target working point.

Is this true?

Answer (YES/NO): NO